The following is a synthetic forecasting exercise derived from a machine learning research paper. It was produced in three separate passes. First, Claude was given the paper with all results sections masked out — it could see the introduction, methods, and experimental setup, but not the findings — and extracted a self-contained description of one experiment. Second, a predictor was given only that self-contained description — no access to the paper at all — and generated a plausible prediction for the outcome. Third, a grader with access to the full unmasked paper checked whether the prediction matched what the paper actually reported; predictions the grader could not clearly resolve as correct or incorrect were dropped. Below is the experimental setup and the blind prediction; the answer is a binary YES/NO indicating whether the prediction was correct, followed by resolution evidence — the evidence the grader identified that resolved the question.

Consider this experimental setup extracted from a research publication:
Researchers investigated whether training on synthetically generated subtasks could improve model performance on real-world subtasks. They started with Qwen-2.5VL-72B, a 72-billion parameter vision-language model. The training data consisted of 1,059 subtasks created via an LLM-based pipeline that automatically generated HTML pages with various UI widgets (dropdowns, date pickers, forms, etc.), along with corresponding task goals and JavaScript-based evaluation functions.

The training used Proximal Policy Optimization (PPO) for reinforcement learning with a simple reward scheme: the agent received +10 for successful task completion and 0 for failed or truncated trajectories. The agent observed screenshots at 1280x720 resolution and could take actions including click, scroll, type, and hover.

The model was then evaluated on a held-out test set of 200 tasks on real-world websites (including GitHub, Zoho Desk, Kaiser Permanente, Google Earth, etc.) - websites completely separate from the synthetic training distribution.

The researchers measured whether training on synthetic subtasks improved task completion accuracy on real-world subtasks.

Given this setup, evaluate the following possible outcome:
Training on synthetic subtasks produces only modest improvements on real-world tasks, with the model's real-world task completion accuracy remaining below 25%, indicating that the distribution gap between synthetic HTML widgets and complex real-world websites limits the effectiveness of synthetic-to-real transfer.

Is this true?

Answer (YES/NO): NO